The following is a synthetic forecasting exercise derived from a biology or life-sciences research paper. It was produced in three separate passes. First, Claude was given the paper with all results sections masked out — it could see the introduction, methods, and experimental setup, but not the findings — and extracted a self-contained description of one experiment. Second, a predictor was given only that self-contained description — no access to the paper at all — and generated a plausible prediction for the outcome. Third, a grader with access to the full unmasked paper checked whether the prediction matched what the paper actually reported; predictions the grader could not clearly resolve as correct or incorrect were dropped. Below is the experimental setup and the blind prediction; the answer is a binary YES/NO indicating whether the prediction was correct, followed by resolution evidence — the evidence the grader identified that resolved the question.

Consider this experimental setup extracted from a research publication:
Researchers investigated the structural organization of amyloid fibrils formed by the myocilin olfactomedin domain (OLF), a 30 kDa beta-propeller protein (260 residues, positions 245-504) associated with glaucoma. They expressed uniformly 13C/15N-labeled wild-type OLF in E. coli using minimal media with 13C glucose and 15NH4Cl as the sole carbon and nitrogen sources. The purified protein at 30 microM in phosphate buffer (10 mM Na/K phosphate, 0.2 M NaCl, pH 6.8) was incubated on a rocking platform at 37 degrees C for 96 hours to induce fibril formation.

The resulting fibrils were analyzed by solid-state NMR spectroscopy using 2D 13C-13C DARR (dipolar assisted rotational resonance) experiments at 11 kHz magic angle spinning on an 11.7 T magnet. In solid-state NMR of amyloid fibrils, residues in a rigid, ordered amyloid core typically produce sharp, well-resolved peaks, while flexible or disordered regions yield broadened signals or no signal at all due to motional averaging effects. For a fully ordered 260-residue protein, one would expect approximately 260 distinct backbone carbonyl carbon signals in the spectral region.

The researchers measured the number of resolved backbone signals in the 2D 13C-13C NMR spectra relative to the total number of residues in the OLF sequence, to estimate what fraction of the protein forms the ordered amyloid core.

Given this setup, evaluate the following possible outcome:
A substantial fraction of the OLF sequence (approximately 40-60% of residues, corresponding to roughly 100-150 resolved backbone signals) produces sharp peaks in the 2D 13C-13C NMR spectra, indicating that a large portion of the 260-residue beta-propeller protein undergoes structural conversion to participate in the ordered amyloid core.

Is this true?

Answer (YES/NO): NO